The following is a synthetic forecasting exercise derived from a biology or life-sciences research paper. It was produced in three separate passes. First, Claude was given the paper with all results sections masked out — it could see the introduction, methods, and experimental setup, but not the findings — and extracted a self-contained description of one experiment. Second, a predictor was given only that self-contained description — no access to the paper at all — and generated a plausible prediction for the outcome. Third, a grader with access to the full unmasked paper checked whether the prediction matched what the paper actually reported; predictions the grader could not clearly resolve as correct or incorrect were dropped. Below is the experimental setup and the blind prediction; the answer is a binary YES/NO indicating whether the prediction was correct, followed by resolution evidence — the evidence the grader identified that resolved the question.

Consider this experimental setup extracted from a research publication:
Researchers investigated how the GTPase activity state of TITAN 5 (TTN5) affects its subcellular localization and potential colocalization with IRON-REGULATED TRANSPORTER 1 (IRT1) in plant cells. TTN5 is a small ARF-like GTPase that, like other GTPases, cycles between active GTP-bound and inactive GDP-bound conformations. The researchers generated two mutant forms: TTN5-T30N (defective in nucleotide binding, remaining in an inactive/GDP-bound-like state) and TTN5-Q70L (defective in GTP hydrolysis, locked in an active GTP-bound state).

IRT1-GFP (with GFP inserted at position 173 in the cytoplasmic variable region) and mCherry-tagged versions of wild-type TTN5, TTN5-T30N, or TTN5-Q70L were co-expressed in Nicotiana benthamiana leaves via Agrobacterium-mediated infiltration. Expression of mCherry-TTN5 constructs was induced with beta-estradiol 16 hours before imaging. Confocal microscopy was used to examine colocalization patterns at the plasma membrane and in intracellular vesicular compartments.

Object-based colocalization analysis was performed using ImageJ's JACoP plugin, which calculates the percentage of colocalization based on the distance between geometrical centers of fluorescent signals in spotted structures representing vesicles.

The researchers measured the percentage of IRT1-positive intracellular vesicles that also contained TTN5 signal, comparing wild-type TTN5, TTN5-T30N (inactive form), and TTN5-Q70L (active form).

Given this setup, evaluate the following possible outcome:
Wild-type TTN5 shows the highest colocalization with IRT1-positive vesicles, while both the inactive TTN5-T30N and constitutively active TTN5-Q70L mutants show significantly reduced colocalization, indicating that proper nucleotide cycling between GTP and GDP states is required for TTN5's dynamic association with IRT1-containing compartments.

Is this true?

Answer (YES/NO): NO